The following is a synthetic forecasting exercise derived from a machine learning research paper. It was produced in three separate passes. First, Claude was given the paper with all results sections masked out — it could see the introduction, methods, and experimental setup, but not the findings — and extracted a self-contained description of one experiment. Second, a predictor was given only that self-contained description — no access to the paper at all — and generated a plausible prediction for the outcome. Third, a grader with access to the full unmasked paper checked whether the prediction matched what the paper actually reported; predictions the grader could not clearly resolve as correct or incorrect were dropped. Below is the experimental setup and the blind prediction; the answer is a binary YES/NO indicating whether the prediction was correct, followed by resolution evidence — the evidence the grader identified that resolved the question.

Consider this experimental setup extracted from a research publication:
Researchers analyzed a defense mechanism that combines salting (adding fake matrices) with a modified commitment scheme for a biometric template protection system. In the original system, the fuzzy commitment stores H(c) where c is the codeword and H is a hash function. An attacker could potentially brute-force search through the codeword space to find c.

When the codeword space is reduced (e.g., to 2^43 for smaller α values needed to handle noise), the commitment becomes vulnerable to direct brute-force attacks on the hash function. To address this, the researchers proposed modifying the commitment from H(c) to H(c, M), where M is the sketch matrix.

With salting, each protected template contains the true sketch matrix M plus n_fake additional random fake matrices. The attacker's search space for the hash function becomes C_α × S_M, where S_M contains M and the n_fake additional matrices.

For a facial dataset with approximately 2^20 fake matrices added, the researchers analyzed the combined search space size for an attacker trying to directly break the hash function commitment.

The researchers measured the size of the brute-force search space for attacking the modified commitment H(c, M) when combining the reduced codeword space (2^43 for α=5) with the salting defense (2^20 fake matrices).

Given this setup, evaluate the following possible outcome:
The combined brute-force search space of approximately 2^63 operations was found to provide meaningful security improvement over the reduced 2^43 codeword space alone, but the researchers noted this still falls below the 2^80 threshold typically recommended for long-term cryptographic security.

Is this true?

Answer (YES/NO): NO